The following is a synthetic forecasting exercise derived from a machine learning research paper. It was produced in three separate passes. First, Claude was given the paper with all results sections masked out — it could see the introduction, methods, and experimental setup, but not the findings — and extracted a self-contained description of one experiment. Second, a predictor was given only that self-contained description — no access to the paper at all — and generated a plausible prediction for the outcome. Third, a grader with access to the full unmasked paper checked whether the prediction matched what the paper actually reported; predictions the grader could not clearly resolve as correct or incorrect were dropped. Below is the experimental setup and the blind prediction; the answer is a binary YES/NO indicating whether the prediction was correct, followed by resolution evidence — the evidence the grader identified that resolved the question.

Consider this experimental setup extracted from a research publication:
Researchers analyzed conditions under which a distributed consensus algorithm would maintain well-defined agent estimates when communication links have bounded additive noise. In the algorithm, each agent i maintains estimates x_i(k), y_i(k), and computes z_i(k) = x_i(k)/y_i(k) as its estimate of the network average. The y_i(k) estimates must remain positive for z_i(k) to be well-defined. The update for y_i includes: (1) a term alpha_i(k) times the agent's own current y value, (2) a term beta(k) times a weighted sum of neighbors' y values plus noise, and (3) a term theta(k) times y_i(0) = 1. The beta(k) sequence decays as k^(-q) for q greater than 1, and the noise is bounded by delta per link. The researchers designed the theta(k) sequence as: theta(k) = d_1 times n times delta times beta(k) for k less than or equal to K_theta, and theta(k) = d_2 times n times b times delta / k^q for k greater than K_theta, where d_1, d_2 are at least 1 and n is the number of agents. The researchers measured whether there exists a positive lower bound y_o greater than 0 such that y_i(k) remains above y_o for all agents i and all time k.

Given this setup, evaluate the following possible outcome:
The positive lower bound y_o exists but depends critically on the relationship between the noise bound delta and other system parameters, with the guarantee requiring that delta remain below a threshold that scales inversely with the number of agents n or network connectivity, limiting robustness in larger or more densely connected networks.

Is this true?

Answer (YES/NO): NO